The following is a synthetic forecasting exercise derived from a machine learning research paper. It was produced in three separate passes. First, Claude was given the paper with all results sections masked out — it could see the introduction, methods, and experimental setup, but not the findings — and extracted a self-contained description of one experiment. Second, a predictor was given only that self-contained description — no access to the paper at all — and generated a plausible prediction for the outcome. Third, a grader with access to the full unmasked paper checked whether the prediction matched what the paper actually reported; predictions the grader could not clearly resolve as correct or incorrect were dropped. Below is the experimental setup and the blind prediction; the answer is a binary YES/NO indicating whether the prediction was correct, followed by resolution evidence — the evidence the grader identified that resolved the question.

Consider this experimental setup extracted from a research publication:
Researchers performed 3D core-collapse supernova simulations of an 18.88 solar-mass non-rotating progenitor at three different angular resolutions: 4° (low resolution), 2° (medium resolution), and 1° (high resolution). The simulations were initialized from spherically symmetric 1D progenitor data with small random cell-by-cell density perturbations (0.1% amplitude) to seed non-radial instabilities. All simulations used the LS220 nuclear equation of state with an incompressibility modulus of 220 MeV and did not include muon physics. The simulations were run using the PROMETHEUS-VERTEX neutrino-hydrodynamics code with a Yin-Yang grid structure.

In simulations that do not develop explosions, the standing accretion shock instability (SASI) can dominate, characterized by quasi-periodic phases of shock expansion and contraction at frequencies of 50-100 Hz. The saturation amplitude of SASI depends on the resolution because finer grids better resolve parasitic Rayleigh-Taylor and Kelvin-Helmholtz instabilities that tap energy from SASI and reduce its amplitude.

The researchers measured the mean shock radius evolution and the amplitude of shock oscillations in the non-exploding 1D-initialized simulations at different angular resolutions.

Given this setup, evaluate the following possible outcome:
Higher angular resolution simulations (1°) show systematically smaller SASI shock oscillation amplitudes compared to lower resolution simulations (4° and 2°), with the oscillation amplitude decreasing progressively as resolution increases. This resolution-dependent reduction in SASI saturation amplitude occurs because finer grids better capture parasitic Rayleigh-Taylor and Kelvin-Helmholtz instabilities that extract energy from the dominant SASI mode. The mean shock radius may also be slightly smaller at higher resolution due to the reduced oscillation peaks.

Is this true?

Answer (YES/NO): YES